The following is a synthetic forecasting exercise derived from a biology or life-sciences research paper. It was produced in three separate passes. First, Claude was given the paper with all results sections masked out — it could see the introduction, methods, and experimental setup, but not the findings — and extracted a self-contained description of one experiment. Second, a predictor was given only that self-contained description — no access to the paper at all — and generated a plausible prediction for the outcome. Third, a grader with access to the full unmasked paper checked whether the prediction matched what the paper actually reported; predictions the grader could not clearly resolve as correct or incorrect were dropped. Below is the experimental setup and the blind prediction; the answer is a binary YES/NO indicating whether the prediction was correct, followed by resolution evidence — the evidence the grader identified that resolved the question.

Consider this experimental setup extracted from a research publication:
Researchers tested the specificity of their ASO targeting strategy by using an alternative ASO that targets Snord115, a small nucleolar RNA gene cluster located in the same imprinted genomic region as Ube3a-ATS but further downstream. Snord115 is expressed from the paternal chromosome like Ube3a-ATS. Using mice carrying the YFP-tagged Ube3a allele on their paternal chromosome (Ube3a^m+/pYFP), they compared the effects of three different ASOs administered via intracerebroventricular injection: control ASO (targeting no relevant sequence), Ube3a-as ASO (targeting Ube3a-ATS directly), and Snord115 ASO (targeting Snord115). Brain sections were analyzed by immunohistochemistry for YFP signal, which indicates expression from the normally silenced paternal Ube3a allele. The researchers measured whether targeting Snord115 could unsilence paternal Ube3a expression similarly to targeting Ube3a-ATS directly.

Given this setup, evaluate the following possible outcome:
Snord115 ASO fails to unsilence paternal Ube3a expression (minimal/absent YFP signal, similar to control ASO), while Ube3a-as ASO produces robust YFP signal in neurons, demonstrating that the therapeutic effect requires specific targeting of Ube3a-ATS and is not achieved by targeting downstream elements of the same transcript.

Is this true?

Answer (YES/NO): NO